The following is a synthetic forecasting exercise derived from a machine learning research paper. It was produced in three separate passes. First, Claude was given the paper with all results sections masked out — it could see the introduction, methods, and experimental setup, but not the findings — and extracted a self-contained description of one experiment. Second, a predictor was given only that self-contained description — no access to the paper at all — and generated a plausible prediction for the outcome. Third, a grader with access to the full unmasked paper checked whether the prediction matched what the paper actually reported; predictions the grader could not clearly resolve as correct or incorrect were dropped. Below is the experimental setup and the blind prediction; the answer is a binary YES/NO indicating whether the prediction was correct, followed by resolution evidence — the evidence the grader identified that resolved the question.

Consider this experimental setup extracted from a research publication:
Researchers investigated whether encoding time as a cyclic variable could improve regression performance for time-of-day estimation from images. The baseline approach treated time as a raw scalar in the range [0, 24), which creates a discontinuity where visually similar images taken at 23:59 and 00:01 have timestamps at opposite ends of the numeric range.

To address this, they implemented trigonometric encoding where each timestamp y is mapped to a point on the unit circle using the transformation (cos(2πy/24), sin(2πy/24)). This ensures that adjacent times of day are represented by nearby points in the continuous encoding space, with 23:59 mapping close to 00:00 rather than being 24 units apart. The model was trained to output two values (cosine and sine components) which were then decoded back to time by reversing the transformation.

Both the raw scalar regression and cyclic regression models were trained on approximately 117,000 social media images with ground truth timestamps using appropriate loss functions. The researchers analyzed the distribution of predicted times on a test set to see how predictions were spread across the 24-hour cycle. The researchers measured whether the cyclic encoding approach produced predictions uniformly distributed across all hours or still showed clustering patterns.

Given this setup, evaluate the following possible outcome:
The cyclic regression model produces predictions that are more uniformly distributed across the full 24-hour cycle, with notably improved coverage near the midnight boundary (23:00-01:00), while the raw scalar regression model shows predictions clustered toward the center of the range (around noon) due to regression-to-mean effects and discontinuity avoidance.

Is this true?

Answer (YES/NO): NO